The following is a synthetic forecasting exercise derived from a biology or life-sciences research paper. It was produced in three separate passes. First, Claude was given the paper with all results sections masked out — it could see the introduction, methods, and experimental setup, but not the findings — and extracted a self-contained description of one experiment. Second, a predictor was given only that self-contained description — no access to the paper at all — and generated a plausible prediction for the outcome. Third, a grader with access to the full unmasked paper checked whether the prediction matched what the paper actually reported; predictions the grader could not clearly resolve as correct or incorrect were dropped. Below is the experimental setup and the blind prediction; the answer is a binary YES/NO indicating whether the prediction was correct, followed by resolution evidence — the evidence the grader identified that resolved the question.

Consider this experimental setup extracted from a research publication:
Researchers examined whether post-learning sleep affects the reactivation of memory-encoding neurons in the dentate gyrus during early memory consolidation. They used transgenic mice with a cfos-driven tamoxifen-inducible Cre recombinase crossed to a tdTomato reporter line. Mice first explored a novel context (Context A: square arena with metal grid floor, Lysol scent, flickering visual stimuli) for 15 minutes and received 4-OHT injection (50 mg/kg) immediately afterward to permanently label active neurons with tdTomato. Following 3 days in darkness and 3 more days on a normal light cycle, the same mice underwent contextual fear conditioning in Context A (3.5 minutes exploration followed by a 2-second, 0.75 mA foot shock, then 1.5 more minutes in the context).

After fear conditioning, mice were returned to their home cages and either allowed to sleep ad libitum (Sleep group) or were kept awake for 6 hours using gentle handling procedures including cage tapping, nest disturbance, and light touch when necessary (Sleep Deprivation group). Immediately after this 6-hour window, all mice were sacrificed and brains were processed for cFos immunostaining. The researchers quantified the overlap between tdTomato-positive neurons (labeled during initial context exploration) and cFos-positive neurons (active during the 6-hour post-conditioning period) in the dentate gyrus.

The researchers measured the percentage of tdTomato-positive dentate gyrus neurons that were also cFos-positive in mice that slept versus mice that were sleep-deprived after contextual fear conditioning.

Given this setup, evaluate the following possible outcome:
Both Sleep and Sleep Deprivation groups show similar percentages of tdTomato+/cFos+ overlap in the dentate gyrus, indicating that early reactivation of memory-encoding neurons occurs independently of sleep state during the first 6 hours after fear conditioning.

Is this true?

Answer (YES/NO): NO